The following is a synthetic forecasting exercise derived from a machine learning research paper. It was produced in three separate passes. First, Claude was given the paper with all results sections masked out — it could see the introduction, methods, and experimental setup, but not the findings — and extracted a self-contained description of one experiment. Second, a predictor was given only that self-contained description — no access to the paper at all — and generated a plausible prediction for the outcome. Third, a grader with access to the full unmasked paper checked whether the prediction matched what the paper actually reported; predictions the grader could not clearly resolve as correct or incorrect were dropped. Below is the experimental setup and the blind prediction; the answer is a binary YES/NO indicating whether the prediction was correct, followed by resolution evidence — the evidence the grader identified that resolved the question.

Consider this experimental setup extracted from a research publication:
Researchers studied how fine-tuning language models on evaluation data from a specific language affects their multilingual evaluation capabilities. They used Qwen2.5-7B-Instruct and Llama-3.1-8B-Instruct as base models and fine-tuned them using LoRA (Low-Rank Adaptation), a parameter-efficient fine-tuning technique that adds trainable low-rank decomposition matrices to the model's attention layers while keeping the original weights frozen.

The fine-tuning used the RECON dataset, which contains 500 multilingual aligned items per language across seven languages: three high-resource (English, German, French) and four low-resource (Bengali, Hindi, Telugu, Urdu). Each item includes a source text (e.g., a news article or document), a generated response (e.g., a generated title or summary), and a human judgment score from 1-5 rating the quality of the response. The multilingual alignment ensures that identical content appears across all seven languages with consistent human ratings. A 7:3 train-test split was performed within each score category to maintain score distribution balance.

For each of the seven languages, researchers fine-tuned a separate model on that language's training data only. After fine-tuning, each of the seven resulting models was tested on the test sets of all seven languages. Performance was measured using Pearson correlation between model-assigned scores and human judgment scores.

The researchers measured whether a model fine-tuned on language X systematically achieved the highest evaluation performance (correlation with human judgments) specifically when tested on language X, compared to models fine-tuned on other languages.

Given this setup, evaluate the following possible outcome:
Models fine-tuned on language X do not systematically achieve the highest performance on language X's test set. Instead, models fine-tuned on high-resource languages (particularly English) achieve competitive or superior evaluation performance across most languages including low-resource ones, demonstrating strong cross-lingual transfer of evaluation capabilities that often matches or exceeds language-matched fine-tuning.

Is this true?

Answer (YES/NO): NO